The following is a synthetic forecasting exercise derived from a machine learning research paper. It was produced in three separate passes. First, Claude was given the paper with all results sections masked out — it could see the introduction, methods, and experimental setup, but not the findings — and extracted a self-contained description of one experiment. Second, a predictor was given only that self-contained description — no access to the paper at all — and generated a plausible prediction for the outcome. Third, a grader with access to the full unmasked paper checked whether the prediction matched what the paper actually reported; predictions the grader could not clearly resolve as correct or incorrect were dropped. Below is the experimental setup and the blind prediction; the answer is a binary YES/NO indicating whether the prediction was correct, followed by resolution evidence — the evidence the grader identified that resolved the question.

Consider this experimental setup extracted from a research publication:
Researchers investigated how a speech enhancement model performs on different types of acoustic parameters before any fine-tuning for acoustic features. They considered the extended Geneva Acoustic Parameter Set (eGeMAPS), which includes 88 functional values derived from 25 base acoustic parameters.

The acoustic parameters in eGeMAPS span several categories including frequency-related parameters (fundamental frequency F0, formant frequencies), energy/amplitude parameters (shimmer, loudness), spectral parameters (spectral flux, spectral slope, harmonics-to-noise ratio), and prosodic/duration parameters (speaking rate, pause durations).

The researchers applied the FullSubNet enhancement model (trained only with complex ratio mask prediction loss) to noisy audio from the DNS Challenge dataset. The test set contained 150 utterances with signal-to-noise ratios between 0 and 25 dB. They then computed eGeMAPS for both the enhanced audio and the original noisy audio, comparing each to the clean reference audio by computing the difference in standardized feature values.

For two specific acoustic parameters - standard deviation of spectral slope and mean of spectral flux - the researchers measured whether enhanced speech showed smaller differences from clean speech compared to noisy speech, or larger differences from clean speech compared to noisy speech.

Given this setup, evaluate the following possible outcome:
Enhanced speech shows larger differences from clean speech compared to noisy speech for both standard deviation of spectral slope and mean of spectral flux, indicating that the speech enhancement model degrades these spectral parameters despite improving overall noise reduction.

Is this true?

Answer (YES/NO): NO